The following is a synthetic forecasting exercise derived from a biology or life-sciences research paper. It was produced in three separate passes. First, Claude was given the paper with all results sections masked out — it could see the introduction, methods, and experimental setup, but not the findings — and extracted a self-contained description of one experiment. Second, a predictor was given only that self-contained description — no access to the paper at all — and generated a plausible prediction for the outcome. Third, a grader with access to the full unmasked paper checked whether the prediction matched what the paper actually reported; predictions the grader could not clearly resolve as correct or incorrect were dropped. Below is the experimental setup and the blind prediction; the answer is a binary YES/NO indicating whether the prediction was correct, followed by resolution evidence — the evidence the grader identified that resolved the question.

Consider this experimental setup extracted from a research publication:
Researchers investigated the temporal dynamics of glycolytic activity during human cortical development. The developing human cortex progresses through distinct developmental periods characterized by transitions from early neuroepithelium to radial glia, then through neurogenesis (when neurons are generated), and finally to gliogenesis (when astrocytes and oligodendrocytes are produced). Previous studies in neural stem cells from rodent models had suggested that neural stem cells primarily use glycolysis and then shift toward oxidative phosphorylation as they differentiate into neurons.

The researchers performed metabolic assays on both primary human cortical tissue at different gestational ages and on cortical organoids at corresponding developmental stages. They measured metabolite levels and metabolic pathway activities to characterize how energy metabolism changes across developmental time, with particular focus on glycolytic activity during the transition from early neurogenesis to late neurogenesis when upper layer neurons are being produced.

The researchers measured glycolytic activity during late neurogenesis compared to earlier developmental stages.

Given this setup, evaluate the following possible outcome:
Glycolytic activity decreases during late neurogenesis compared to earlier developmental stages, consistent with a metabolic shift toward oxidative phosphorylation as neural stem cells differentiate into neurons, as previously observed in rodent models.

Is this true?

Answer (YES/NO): NO